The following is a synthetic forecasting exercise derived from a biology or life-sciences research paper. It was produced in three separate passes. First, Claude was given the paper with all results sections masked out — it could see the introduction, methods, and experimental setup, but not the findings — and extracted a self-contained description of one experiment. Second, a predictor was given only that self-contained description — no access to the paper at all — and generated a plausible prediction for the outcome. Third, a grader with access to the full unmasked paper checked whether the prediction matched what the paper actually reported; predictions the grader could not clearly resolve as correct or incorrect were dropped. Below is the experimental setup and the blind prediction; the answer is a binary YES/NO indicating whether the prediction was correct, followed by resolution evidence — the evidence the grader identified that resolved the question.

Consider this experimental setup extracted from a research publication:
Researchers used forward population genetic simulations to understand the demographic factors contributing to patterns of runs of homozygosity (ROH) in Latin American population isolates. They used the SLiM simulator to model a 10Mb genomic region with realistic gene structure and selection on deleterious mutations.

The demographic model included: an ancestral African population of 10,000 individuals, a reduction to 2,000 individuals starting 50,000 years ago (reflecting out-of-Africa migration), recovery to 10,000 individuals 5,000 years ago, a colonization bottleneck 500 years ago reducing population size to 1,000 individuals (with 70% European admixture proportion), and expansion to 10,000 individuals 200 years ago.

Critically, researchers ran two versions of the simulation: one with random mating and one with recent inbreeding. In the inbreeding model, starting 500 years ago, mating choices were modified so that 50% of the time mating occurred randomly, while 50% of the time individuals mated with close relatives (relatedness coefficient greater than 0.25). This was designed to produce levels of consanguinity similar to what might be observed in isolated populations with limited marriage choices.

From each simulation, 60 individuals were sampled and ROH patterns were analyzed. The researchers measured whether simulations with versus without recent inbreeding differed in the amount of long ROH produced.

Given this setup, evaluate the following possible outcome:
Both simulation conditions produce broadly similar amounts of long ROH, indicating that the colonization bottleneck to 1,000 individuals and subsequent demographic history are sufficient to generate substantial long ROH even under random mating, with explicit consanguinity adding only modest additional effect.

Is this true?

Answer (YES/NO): NO